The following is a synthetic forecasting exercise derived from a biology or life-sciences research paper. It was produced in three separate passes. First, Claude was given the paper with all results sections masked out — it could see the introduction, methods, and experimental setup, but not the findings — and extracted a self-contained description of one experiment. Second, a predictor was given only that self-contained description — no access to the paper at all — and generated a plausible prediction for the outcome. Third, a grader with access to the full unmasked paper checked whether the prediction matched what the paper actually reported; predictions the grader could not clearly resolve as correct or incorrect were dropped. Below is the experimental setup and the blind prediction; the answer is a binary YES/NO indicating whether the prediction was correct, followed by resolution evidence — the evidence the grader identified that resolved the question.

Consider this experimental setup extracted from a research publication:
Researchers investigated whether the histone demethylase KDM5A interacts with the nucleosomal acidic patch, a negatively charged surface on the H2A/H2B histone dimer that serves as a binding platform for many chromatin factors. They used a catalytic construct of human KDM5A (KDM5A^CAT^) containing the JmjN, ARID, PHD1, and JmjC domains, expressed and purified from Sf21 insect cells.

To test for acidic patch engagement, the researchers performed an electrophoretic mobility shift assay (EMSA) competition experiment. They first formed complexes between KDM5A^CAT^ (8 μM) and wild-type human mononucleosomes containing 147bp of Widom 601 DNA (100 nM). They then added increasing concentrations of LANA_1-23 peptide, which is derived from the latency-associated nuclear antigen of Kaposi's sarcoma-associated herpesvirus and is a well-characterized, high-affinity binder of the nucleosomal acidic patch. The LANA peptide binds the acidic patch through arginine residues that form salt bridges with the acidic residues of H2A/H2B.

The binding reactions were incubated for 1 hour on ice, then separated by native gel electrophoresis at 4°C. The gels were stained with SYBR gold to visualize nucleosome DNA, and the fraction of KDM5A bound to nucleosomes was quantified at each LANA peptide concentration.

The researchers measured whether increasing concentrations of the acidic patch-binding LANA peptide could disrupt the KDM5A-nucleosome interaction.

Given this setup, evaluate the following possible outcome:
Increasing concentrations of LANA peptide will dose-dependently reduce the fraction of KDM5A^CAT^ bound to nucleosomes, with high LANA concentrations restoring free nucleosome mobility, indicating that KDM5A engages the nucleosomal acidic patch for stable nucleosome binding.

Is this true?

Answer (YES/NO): YES